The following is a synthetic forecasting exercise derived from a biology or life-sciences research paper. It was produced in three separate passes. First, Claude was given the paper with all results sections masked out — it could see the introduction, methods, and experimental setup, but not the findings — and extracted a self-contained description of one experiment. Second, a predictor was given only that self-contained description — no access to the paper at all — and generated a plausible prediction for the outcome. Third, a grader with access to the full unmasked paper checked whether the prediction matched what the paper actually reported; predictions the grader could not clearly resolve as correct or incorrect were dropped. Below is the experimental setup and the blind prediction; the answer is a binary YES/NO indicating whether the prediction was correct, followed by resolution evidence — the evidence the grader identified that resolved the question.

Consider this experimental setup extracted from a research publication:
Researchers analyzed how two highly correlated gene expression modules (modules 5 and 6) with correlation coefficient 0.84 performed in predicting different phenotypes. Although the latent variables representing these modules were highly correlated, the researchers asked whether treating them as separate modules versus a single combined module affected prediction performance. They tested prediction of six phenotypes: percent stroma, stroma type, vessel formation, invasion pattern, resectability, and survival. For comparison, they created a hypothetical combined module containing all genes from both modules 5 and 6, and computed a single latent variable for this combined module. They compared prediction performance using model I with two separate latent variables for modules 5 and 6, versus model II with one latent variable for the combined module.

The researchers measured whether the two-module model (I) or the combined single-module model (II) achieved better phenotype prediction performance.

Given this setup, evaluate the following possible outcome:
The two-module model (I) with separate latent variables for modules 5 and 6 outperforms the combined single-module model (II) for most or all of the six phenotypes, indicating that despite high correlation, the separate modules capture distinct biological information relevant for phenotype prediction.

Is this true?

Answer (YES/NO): YES